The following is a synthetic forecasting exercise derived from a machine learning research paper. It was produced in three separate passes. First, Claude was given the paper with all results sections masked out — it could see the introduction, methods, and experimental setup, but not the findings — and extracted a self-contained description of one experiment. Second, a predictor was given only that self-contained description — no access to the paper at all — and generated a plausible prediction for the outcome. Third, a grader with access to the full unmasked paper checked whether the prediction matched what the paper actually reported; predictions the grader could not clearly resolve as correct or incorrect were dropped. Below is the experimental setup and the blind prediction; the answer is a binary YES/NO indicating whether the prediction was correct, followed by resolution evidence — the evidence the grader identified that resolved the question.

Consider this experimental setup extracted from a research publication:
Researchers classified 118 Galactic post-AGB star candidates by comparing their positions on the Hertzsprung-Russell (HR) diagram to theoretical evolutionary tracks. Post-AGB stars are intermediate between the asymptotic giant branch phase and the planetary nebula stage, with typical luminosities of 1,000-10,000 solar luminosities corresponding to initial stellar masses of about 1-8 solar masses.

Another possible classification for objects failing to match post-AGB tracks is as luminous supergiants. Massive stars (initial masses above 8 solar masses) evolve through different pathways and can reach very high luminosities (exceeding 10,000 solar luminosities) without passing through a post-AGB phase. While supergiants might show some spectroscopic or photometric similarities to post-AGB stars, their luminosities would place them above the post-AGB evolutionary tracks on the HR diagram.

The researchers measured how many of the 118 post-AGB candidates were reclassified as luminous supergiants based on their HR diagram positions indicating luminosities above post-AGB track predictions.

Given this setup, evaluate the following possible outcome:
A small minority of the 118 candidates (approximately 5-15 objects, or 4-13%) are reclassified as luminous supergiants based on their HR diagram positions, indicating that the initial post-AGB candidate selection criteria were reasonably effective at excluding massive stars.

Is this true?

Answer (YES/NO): NO